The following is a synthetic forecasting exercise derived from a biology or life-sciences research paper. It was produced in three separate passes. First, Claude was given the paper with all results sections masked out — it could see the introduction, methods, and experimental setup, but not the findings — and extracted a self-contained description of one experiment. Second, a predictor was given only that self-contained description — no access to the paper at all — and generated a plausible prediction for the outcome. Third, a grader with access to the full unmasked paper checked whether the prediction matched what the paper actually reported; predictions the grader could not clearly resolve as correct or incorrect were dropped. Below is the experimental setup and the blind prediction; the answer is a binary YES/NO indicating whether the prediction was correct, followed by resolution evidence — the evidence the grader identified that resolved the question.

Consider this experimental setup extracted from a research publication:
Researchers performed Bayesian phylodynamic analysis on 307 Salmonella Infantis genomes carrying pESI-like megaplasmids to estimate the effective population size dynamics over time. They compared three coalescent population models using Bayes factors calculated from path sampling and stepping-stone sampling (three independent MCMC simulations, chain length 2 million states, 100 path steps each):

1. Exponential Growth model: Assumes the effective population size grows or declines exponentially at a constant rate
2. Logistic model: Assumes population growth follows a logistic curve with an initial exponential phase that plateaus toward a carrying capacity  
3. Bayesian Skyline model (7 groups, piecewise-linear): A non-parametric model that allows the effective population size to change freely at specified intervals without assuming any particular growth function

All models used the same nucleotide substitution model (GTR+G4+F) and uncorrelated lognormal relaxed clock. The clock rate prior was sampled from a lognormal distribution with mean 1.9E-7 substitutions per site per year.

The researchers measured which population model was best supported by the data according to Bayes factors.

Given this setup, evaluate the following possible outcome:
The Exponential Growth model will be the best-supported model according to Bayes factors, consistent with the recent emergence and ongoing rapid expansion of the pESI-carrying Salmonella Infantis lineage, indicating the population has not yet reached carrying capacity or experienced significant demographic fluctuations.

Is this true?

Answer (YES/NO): NO